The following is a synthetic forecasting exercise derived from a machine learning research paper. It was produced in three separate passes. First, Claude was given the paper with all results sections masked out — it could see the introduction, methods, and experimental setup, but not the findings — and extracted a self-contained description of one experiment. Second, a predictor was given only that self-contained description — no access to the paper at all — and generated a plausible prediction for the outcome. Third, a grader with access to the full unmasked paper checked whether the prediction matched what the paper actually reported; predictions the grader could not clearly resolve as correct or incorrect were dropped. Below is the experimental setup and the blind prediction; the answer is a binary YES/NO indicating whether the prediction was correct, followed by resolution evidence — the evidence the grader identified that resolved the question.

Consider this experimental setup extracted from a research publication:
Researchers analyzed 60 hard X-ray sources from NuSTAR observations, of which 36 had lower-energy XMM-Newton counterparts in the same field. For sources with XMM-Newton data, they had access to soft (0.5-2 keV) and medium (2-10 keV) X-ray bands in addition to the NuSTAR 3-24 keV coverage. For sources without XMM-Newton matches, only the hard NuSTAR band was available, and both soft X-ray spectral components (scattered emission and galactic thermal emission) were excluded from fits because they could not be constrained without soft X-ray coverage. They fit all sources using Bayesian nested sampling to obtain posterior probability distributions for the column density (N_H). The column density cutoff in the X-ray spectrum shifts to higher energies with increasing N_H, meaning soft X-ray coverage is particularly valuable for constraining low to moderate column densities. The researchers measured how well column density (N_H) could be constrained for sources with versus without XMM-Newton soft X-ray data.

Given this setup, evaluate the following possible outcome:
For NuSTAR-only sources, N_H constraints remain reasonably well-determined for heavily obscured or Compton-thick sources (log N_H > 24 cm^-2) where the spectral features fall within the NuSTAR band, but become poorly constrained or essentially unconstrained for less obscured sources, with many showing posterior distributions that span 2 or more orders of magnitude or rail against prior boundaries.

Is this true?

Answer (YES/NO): YES